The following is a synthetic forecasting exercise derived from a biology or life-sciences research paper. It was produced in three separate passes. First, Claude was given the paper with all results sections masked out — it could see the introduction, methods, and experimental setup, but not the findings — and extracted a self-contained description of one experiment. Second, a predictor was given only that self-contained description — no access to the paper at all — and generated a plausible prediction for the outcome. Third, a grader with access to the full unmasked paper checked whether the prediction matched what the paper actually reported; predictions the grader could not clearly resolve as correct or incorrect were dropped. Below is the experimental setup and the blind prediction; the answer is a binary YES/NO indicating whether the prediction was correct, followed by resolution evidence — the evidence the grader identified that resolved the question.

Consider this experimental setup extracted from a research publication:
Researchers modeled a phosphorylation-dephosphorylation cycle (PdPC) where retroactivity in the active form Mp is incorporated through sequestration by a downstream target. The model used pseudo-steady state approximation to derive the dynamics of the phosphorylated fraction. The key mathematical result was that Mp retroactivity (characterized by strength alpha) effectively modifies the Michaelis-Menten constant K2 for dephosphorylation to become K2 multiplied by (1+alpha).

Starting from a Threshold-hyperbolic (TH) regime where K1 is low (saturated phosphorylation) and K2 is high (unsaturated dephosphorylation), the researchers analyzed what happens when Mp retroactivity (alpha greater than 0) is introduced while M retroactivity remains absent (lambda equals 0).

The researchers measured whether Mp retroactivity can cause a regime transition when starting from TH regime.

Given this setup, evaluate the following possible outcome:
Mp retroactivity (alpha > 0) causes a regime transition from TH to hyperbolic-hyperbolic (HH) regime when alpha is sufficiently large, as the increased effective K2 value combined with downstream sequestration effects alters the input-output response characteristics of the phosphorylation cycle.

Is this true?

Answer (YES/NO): NO